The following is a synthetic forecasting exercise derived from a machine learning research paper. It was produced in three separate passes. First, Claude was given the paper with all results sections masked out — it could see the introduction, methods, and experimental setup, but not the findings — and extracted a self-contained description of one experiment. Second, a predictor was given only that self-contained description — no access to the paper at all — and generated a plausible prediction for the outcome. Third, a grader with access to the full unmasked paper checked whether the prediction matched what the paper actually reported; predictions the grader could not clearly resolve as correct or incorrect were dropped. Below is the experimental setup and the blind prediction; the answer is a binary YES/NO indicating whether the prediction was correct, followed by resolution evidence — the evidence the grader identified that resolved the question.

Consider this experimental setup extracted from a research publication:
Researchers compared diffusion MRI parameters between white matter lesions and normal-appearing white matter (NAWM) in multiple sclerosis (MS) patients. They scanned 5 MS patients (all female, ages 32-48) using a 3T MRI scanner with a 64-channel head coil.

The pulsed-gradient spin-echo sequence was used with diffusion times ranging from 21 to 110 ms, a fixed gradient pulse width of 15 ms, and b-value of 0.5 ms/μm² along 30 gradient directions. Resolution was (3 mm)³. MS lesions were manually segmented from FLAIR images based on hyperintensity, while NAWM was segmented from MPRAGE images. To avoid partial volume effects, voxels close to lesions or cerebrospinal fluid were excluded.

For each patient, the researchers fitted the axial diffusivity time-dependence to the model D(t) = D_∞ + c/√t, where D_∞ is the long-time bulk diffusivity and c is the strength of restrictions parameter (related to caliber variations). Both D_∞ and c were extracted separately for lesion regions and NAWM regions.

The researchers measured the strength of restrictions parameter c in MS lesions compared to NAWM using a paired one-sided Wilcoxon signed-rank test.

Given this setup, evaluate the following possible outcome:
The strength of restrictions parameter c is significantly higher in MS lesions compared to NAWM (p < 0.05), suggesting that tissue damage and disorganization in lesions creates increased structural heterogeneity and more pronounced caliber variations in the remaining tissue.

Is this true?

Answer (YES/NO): NO